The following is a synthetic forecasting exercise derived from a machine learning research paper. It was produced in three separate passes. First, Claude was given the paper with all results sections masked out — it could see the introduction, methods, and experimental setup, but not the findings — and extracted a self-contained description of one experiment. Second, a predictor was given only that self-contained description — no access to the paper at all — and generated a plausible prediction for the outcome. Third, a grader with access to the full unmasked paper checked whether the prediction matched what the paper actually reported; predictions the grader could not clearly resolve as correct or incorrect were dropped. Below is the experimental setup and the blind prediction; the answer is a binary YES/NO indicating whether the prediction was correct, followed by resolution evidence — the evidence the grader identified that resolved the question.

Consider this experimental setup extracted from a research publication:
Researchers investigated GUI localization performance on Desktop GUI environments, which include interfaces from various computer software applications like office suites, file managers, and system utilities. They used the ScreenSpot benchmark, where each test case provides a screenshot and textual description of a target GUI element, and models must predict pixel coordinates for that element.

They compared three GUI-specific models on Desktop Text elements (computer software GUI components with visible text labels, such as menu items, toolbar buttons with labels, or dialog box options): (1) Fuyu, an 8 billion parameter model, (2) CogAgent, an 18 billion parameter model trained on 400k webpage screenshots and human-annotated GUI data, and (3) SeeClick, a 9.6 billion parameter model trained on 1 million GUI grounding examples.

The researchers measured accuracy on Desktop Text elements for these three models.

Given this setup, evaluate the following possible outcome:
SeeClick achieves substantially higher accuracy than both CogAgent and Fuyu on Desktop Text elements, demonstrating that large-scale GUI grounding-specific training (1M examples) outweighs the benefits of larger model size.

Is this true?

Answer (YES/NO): NO